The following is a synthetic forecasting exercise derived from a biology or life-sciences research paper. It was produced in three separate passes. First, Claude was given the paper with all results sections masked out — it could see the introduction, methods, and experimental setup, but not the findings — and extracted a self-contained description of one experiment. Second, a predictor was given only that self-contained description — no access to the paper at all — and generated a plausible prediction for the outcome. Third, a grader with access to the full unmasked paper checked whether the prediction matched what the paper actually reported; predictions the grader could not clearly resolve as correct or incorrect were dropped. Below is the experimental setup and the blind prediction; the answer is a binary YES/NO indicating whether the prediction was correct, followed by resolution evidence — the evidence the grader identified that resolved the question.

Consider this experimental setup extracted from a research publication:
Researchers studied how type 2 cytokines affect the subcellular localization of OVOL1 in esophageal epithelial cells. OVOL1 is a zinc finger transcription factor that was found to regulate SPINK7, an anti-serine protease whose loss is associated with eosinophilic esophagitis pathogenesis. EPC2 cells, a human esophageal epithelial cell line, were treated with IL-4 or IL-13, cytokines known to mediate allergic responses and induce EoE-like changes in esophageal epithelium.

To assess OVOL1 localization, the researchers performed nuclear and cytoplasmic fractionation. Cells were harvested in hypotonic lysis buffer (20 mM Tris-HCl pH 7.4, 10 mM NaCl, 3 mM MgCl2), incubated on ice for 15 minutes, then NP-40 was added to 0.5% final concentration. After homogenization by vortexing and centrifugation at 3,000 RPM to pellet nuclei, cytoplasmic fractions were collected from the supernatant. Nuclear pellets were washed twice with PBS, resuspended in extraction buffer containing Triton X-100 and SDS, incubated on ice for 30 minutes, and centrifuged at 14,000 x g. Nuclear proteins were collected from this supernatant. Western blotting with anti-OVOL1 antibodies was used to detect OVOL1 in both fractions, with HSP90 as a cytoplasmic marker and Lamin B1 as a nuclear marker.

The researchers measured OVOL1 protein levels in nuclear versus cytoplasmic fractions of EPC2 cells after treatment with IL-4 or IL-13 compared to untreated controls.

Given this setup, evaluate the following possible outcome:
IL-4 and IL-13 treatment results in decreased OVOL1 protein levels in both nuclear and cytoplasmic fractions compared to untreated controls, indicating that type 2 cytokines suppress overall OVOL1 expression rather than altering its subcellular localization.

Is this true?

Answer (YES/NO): NO